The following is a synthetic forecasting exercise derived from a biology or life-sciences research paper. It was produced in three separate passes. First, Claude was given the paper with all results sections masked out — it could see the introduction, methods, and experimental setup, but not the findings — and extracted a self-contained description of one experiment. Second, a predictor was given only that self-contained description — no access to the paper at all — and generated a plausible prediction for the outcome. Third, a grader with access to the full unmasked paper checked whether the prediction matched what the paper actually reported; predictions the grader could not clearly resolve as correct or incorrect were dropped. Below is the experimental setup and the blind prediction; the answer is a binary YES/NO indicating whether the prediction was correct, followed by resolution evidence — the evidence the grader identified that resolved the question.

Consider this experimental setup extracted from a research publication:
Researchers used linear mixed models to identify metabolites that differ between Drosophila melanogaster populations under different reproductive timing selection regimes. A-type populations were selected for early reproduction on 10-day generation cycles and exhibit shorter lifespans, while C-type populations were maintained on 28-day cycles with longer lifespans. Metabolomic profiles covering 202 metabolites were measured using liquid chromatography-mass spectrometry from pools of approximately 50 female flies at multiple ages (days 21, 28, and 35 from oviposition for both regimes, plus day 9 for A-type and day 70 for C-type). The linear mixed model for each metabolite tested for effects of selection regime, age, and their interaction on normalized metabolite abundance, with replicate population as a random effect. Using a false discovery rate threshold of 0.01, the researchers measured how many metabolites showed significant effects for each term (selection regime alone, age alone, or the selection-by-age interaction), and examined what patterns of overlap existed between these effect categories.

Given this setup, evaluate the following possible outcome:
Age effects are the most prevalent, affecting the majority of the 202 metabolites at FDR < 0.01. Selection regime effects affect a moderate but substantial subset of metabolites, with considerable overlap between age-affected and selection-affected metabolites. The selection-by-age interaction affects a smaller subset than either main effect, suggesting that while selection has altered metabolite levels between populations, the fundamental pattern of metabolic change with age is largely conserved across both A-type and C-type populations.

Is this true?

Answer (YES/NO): NO